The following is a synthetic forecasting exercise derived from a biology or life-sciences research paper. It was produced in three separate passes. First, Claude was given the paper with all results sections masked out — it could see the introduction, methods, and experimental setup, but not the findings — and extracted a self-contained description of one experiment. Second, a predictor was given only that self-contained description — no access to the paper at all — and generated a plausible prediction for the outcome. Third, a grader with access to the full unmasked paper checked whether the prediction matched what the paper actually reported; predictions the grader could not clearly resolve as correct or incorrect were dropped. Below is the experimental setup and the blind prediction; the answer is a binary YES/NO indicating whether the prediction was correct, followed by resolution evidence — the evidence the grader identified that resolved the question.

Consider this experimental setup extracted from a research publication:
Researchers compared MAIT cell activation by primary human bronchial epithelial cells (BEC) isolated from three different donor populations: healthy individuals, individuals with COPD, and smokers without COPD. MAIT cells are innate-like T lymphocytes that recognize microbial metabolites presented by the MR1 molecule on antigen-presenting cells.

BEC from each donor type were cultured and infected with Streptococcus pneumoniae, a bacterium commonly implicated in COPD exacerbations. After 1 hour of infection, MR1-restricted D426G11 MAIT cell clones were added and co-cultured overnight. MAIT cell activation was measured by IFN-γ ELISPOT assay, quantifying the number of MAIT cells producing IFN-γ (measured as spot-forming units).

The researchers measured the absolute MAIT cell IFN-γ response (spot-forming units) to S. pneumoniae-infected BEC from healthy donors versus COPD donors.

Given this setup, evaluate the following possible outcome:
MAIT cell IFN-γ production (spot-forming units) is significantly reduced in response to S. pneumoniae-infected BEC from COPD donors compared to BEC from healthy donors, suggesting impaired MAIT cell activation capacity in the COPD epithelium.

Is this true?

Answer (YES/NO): NO